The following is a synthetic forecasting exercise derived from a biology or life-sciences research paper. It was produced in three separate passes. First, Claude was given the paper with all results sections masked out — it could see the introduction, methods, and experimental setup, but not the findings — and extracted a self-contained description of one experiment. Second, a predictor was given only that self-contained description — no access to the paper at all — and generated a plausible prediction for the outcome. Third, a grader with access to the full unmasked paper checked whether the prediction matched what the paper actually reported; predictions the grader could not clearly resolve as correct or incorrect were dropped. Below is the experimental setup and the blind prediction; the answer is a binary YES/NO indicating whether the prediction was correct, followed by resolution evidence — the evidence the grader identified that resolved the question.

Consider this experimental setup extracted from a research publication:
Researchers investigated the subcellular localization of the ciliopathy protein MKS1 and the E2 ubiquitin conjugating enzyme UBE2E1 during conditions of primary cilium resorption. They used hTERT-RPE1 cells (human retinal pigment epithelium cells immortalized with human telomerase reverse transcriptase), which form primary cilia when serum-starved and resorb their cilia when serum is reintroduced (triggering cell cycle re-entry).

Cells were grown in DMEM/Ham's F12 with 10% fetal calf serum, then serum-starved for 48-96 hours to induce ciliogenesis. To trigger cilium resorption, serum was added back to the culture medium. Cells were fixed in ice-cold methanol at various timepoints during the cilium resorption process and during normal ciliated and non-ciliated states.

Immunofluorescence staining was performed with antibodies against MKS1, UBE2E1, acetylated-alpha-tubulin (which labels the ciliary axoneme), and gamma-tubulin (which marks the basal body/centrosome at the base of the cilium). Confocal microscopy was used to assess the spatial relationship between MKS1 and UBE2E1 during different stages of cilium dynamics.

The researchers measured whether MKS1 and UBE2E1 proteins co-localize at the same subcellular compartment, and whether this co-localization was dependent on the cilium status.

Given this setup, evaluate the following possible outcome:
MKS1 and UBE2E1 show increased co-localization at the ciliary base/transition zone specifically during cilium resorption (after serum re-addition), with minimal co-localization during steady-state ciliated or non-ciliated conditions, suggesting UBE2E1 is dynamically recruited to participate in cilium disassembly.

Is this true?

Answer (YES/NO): NO